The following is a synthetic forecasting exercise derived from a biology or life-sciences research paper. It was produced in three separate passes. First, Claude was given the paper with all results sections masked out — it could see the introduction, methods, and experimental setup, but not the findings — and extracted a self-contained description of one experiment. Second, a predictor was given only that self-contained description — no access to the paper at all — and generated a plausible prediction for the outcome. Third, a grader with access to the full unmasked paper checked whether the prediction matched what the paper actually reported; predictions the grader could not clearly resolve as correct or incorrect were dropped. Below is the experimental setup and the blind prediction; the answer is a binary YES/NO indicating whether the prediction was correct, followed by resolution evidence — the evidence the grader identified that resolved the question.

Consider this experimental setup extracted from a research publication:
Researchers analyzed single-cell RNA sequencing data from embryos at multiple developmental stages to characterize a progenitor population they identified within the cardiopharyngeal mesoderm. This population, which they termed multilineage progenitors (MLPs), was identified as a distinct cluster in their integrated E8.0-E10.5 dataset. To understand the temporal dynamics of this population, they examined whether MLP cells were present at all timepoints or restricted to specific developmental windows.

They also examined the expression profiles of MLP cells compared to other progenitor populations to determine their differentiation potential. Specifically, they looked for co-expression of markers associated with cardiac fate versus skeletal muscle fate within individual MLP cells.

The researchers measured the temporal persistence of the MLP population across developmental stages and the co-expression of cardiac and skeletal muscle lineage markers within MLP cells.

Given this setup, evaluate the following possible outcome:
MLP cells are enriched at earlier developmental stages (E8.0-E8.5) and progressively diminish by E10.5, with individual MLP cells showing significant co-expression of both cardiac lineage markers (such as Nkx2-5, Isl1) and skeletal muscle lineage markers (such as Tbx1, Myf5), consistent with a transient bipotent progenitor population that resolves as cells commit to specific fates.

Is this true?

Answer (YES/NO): NO